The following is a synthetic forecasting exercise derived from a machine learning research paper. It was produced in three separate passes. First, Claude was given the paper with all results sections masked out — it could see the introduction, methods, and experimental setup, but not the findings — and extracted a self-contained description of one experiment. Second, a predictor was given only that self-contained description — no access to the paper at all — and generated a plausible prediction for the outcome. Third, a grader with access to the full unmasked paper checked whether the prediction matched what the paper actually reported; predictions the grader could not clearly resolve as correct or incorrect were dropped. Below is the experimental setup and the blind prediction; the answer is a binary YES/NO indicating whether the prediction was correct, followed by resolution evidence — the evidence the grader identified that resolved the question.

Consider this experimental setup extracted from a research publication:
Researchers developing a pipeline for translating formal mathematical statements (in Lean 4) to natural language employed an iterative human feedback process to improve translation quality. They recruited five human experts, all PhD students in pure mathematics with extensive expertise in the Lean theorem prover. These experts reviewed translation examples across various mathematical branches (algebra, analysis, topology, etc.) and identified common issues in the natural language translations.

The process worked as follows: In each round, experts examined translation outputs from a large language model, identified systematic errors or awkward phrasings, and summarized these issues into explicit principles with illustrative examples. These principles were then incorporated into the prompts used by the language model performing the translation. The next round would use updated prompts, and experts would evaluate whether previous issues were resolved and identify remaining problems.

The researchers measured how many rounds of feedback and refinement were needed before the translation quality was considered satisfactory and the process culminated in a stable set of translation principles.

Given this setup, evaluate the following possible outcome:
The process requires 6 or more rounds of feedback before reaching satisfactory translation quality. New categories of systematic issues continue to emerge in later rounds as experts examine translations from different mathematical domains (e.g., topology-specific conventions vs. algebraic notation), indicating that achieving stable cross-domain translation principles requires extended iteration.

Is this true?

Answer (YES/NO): YES